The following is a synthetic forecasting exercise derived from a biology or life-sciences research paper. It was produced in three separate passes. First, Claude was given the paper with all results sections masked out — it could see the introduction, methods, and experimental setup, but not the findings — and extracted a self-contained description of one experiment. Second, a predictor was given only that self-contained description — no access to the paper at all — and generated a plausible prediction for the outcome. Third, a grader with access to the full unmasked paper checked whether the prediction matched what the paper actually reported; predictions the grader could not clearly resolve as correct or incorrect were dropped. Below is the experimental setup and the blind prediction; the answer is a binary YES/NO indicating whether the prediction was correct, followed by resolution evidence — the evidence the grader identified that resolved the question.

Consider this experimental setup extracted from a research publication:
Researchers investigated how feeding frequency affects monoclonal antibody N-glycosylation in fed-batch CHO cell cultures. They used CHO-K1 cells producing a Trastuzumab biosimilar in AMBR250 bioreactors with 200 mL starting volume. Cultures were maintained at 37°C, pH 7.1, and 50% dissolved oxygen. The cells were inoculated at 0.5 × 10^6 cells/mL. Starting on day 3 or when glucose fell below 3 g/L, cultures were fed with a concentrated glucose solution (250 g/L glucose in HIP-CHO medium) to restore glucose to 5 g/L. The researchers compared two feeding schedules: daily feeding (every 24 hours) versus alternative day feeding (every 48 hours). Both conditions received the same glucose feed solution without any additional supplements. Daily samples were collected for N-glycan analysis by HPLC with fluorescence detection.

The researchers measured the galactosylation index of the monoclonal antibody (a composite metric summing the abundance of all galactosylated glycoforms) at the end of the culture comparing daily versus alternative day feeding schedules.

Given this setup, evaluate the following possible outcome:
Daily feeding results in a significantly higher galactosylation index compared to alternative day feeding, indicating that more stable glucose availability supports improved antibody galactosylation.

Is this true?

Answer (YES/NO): NO